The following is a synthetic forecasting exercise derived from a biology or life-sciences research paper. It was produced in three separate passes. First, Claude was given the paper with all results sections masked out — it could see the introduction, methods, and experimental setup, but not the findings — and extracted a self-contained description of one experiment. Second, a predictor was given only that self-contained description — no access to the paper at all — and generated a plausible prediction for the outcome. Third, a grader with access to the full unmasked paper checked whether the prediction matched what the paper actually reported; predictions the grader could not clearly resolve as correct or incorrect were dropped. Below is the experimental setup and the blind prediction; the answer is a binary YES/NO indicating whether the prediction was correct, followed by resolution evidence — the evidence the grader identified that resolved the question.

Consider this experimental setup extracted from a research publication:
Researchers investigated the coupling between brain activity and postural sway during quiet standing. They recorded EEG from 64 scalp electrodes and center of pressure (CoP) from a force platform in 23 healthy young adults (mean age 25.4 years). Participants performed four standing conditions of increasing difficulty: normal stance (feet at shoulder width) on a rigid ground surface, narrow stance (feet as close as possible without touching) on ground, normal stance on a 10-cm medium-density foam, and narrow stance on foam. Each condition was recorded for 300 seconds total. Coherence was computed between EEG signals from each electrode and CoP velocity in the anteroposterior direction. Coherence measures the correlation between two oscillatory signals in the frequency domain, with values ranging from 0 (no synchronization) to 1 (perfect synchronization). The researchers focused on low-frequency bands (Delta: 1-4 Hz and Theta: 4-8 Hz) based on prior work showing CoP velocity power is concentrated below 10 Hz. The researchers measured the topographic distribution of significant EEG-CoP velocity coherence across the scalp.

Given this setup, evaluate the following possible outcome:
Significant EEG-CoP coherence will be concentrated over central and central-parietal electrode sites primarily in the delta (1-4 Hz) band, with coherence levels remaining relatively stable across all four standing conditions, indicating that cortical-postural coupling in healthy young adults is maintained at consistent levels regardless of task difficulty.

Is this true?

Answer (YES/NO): NO